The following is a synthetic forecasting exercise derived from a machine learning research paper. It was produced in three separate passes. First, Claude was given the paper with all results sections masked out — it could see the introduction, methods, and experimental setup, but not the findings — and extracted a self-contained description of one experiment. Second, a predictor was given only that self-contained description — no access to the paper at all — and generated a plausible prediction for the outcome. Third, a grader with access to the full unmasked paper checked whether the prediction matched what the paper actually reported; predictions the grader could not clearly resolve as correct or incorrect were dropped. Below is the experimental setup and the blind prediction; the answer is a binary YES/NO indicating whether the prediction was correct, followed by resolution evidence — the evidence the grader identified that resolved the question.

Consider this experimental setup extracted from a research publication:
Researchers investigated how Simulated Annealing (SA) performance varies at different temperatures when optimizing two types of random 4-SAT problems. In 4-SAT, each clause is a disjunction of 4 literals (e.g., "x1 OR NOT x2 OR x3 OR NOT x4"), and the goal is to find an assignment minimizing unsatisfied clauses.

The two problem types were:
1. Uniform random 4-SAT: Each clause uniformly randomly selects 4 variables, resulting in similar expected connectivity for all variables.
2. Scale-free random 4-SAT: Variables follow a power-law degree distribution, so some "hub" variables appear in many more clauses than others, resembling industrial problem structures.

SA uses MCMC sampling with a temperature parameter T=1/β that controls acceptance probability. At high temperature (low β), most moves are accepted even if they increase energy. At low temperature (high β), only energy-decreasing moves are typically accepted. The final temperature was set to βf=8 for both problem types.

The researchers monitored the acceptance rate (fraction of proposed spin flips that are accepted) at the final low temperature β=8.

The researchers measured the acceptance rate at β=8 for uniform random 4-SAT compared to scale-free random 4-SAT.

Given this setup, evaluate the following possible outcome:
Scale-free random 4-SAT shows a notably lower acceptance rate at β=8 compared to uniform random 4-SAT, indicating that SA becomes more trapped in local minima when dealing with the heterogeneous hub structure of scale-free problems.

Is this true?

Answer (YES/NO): NO